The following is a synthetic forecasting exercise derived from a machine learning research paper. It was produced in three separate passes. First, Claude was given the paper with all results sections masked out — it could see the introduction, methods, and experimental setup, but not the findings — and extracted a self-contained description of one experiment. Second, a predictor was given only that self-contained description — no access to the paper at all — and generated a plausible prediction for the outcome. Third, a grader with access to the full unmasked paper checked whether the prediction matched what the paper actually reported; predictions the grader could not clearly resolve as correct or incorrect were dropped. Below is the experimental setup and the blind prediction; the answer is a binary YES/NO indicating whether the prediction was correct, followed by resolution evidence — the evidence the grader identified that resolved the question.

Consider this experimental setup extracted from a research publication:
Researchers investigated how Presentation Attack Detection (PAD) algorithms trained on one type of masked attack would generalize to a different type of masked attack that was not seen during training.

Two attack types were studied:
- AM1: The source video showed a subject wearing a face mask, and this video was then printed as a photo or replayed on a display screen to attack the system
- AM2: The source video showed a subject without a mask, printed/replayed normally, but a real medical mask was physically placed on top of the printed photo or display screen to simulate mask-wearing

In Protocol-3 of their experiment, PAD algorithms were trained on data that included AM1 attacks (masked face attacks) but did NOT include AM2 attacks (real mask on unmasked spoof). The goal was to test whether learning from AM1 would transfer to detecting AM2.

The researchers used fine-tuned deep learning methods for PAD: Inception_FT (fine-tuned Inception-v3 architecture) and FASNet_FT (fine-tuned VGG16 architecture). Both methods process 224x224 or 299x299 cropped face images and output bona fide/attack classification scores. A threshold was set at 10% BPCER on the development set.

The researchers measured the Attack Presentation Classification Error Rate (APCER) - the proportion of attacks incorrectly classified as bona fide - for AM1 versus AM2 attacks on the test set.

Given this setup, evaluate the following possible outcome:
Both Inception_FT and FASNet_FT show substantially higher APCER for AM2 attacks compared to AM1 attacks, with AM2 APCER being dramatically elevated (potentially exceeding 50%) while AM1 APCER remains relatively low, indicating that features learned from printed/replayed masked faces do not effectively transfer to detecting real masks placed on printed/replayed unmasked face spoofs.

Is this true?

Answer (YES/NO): NO